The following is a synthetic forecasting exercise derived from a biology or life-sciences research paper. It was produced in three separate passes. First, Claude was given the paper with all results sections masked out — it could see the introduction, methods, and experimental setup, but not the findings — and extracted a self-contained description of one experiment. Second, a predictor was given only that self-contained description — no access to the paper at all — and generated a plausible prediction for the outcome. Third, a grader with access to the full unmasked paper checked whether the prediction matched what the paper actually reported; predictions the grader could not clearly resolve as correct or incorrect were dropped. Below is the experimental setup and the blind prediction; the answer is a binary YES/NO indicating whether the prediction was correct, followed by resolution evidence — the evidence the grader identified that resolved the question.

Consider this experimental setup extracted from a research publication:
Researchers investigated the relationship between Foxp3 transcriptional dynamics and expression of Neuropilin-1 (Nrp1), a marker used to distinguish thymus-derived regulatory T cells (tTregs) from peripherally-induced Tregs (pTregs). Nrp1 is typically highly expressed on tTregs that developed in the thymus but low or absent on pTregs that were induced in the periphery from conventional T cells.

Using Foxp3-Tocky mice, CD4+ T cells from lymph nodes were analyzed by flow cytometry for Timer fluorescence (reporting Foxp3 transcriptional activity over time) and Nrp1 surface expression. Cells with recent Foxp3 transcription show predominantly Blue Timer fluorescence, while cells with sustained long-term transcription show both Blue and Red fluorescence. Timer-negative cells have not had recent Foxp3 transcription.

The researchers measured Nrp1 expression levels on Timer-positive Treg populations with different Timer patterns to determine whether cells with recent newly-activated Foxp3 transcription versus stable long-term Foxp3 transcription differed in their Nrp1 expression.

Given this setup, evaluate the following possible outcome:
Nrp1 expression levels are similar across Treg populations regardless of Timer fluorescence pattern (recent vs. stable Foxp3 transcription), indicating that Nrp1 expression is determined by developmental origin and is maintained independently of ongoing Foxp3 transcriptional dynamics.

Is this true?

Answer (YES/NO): NO